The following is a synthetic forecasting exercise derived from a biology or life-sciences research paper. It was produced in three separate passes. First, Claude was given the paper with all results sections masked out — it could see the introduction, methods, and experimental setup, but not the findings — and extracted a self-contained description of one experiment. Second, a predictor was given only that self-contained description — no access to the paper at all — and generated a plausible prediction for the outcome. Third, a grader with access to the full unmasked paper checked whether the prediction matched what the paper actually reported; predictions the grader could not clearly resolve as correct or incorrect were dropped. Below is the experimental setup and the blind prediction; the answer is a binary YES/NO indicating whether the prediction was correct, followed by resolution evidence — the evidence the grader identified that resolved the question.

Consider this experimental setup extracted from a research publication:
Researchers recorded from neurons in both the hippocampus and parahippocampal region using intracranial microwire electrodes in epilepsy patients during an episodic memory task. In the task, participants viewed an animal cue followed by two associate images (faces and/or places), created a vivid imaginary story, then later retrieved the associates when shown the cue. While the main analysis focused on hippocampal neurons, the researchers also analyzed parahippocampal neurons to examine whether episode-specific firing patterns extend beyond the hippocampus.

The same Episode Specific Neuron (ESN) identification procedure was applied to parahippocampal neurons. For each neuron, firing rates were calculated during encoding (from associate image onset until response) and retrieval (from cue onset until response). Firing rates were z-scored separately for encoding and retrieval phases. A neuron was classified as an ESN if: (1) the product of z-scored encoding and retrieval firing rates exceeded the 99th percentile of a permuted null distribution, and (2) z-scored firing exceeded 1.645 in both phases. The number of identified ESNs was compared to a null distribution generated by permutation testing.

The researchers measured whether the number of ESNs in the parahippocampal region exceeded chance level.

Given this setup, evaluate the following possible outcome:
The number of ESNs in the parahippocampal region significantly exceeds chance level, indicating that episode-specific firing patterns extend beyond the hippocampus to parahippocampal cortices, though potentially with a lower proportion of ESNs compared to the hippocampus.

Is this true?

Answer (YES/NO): NO